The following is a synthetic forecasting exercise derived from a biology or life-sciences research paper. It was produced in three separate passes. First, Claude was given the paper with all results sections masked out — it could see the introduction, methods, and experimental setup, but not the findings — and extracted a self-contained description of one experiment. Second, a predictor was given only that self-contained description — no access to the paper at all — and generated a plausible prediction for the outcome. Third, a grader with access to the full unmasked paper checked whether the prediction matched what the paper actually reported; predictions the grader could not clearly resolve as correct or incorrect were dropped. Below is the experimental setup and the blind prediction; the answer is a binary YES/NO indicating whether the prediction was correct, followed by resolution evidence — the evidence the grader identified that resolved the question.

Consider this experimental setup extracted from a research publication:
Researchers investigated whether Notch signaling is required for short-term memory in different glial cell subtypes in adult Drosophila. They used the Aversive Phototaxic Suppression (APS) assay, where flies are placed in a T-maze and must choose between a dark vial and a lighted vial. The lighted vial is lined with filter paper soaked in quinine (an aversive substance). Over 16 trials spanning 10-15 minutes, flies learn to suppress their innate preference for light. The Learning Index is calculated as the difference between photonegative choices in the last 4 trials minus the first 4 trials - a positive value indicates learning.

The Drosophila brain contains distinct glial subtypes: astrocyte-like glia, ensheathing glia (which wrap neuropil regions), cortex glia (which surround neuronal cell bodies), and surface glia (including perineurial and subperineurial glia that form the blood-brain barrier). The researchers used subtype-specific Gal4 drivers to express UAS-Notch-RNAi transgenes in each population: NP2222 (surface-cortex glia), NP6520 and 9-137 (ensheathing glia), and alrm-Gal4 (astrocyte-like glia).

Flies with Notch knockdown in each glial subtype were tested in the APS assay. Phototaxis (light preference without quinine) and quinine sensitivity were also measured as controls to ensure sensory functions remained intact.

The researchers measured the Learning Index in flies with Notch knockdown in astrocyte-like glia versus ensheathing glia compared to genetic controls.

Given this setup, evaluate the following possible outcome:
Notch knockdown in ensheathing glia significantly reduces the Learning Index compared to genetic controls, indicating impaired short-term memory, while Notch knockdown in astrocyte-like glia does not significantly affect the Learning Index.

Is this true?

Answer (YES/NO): YES